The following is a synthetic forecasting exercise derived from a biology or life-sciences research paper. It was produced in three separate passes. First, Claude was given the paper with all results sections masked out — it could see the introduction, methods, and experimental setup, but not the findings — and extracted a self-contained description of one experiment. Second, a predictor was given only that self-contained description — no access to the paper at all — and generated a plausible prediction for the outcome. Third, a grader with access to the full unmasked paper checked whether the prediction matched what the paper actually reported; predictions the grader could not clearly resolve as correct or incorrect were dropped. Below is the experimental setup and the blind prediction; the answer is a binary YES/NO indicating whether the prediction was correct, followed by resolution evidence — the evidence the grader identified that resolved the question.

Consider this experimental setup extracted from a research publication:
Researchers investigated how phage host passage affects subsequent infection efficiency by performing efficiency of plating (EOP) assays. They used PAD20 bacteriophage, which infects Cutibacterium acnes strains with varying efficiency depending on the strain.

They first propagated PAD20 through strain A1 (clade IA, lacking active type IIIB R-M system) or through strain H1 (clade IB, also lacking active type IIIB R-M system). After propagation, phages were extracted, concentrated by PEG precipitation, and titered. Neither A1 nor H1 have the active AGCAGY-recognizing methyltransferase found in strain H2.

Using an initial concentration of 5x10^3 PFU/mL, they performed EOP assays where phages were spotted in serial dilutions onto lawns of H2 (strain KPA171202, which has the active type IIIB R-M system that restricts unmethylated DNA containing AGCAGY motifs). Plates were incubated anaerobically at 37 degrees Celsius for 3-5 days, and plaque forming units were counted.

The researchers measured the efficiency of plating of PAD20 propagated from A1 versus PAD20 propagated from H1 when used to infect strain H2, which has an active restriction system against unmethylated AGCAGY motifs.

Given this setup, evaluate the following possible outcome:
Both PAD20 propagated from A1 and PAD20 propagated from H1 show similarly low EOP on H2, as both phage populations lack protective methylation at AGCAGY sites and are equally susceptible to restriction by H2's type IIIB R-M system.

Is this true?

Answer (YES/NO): YES